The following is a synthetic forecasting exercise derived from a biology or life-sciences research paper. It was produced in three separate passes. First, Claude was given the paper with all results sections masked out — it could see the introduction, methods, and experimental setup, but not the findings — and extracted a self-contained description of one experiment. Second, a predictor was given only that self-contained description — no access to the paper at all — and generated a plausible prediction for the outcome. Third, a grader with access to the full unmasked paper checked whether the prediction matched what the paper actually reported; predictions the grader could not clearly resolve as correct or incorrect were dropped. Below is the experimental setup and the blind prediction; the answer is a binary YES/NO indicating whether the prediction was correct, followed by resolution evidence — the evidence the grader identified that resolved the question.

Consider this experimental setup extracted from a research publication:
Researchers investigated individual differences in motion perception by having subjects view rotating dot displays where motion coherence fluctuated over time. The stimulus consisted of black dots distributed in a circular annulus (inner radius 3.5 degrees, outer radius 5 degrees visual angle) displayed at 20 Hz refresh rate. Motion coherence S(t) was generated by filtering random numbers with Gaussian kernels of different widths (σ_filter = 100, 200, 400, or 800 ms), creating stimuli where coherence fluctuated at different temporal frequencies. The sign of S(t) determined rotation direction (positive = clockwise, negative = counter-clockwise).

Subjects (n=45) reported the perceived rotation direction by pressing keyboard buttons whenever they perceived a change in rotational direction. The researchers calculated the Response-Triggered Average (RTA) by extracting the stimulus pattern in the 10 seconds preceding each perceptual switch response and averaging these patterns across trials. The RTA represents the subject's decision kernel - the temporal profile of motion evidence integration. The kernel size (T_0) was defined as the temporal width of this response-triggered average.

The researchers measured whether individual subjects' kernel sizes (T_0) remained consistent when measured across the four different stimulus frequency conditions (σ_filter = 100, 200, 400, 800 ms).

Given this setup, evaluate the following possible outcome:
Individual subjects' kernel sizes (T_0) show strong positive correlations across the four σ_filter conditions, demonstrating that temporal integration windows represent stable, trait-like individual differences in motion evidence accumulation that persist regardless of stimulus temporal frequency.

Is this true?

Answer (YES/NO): NO